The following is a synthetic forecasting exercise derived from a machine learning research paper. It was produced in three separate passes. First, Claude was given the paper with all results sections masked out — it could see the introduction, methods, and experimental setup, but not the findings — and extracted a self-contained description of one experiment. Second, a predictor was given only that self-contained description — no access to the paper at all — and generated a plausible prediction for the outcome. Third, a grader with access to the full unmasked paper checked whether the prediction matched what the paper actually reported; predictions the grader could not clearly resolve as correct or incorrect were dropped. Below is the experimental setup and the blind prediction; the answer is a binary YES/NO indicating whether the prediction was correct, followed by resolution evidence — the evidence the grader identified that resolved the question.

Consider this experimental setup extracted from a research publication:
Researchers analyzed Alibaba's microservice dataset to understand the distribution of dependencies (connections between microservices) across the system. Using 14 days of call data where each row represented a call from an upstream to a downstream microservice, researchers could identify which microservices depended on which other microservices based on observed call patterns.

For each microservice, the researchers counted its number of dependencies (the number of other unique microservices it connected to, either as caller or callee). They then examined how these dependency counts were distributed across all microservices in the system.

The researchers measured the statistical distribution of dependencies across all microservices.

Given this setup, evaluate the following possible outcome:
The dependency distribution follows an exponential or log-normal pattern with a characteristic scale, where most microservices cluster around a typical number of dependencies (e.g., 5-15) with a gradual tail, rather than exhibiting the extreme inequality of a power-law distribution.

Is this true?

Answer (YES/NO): NO